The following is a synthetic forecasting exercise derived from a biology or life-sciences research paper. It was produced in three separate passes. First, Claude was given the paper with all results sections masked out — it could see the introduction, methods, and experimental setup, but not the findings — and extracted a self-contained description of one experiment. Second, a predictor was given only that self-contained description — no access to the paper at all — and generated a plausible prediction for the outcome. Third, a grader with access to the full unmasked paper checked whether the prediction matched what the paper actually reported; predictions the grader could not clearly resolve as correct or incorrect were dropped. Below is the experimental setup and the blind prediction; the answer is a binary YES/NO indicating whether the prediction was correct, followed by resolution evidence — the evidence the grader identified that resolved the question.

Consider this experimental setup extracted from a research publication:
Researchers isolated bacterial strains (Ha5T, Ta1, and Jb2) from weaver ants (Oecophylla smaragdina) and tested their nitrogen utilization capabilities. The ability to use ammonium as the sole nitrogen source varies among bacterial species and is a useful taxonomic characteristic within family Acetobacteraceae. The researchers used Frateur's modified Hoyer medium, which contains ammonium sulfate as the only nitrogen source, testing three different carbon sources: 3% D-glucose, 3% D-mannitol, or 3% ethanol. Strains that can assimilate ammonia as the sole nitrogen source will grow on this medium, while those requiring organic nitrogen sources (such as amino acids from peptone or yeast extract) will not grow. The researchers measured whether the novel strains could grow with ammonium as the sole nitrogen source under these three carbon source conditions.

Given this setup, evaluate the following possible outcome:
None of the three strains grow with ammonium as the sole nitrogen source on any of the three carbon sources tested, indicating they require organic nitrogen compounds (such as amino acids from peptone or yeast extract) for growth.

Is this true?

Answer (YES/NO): YES